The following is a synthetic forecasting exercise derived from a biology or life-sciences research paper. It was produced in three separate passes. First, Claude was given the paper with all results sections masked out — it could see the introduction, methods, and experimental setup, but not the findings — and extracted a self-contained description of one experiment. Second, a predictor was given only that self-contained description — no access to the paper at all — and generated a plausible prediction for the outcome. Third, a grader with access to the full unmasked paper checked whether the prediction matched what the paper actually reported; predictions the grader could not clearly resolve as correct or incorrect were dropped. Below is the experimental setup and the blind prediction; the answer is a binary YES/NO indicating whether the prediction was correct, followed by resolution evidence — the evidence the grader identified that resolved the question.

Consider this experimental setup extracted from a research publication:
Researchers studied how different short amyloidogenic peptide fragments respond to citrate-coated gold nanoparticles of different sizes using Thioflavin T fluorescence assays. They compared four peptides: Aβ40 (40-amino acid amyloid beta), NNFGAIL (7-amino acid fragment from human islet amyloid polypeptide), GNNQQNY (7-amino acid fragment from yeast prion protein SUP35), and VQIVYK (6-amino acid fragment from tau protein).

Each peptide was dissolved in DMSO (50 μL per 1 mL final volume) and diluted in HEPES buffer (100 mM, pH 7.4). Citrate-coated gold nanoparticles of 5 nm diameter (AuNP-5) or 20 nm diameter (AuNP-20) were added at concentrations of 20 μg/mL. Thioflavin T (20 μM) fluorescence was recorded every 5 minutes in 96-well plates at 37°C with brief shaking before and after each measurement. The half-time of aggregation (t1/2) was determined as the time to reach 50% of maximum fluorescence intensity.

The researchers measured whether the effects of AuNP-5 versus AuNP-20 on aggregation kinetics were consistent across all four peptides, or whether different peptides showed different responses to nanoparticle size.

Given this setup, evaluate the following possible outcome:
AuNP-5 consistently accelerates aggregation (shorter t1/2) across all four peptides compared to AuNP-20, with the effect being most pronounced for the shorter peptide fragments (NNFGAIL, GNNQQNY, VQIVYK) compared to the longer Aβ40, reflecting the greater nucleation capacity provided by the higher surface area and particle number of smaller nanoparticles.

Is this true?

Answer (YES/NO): NO